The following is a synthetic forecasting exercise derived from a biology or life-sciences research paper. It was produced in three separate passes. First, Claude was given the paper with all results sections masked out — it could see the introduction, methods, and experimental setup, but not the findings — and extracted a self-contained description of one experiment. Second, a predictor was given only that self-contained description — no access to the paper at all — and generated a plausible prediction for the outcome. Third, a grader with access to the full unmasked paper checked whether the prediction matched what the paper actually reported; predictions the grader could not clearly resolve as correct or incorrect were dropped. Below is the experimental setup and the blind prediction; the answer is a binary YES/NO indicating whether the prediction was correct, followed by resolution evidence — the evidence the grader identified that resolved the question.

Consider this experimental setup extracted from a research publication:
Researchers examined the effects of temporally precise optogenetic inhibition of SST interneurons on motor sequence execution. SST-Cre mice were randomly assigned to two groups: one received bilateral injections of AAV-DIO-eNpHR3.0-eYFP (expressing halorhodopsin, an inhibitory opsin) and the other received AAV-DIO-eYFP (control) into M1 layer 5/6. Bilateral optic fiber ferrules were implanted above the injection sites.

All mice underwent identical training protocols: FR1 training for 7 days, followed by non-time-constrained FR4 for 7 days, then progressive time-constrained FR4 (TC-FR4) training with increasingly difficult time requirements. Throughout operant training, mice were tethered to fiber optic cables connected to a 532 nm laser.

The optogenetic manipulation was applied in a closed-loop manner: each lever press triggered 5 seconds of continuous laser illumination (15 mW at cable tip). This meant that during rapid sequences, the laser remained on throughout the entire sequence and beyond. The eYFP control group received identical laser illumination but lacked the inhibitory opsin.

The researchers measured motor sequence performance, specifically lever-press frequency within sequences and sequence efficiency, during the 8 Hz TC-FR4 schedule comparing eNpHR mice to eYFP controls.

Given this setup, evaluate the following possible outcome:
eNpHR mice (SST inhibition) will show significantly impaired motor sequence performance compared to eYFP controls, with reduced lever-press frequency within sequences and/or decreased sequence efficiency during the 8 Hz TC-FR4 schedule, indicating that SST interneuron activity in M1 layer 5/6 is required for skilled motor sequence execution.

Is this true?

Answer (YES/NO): NO